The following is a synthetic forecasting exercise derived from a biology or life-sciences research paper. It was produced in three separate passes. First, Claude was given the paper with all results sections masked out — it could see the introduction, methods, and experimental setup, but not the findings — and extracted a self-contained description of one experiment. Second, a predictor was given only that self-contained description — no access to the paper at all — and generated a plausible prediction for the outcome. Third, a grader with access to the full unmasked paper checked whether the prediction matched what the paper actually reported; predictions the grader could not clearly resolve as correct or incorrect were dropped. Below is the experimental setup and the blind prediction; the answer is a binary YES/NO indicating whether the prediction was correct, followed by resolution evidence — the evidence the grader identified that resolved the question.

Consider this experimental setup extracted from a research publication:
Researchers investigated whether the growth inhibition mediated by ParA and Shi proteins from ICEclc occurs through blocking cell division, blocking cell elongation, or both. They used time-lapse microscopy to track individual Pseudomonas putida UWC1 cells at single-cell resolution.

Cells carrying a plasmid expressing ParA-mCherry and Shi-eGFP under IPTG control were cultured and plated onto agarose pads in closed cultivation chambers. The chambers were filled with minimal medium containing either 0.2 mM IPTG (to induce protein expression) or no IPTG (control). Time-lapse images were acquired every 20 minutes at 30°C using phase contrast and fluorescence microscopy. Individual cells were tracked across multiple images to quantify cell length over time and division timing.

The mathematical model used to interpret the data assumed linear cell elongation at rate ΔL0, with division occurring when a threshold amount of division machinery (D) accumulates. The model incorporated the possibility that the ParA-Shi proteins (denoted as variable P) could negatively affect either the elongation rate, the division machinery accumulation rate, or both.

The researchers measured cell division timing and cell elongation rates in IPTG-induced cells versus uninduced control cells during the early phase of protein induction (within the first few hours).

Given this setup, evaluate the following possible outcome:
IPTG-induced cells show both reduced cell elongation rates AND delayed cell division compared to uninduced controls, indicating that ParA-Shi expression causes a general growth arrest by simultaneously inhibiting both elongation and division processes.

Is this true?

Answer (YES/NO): NO